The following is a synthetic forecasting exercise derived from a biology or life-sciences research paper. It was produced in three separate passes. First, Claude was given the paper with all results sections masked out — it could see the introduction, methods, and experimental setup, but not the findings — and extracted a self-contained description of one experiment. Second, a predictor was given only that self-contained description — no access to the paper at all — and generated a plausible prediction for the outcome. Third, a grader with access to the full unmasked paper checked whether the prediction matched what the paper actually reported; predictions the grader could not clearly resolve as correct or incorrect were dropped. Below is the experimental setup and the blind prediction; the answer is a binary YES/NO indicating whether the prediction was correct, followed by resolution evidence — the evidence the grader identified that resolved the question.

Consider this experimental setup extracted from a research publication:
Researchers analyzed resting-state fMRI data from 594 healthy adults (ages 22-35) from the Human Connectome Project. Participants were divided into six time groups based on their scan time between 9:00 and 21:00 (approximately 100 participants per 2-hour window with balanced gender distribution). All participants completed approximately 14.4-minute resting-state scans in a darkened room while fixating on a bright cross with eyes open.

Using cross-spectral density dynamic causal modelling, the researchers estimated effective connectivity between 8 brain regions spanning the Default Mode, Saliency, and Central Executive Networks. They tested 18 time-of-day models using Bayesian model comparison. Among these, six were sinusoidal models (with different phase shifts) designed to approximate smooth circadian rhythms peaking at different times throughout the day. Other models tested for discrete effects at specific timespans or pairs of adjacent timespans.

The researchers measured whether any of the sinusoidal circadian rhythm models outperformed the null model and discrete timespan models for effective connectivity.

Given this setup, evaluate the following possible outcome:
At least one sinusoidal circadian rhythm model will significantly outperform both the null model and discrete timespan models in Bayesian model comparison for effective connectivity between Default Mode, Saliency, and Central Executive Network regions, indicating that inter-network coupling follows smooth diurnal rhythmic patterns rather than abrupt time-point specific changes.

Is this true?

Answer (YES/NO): NO